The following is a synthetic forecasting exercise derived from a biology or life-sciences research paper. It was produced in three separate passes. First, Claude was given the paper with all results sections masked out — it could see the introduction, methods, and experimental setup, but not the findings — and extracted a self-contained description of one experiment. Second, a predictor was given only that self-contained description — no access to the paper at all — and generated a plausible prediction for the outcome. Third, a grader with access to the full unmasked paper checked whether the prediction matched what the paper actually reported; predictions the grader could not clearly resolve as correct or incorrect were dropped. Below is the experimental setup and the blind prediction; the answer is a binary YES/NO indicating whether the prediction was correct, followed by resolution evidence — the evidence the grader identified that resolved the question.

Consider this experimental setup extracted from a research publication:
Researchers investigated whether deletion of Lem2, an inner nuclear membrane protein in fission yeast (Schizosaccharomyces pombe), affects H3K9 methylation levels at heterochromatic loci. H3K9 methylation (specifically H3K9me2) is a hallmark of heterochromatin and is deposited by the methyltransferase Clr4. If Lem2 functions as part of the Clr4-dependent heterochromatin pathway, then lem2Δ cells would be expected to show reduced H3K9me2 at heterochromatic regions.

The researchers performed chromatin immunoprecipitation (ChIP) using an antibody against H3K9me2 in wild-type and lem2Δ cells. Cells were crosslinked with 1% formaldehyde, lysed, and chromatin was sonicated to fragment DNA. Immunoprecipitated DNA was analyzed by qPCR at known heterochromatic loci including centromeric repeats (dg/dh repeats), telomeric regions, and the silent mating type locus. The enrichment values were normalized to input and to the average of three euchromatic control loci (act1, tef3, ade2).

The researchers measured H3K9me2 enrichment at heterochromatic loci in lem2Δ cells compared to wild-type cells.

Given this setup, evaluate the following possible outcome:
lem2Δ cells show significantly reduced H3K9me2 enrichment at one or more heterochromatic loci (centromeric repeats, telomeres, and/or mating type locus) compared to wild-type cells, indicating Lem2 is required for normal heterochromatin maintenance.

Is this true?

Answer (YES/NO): NO